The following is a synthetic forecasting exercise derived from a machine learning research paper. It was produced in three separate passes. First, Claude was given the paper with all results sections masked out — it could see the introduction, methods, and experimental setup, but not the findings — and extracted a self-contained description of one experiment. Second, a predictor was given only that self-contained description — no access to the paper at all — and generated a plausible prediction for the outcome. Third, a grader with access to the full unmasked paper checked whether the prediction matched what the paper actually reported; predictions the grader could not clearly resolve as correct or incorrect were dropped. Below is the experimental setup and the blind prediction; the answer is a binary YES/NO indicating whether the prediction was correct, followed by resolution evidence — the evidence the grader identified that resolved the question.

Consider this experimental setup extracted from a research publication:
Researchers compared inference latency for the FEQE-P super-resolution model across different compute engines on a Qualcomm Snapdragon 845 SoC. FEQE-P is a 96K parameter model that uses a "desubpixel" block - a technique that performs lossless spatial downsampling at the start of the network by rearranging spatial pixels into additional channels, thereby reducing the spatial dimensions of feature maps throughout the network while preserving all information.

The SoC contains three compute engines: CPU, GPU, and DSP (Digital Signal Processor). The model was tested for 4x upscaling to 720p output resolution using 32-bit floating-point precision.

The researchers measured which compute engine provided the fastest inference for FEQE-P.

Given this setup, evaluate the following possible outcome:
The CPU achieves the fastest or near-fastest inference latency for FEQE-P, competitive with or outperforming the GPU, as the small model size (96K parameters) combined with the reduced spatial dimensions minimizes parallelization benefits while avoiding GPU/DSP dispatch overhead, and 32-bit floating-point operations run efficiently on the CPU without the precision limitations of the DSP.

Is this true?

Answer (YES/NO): NO